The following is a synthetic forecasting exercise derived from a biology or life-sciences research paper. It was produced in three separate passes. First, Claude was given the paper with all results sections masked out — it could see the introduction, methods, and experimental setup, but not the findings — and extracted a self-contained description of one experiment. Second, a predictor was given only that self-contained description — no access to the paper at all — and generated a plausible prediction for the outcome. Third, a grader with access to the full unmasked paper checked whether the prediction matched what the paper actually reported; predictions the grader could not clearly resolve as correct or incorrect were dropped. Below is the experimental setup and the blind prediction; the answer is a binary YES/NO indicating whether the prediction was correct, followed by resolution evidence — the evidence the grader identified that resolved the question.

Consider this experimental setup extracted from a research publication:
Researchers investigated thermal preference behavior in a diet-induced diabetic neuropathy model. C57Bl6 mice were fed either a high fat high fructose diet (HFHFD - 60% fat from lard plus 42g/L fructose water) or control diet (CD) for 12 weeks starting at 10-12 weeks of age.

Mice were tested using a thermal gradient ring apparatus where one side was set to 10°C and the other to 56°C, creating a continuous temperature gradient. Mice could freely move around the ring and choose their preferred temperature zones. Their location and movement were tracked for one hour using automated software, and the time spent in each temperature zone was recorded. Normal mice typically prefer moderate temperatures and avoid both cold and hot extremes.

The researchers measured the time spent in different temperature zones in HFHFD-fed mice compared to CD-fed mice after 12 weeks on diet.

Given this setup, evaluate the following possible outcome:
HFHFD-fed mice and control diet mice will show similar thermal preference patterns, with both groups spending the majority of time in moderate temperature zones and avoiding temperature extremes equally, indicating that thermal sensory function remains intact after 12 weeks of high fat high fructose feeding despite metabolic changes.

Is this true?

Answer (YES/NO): NO